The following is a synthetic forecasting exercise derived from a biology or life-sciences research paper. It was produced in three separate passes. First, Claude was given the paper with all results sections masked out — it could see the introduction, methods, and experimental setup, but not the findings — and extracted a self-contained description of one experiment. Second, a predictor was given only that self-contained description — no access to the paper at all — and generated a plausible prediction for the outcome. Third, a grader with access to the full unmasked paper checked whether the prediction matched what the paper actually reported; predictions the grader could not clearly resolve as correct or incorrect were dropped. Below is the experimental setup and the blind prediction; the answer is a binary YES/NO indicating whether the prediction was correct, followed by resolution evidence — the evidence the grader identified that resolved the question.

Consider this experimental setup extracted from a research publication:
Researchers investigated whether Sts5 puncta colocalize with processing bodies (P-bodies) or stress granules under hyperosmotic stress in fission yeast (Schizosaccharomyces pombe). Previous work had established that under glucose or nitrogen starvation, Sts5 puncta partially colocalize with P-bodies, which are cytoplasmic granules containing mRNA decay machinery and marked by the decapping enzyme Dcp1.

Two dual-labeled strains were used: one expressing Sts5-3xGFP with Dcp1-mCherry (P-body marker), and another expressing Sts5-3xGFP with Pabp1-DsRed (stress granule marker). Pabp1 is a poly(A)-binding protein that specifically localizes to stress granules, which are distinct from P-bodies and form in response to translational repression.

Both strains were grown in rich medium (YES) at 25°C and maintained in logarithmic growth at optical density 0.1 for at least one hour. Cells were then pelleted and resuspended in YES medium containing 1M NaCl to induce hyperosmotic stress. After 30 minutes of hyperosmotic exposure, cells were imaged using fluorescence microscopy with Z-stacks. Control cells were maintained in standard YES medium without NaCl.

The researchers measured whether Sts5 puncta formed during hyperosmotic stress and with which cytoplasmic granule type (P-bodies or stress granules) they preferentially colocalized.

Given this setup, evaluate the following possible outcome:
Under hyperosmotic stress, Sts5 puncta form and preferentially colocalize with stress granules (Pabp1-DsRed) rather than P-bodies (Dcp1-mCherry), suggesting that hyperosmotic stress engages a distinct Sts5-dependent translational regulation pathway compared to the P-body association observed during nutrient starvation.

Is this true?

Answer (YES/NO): NO